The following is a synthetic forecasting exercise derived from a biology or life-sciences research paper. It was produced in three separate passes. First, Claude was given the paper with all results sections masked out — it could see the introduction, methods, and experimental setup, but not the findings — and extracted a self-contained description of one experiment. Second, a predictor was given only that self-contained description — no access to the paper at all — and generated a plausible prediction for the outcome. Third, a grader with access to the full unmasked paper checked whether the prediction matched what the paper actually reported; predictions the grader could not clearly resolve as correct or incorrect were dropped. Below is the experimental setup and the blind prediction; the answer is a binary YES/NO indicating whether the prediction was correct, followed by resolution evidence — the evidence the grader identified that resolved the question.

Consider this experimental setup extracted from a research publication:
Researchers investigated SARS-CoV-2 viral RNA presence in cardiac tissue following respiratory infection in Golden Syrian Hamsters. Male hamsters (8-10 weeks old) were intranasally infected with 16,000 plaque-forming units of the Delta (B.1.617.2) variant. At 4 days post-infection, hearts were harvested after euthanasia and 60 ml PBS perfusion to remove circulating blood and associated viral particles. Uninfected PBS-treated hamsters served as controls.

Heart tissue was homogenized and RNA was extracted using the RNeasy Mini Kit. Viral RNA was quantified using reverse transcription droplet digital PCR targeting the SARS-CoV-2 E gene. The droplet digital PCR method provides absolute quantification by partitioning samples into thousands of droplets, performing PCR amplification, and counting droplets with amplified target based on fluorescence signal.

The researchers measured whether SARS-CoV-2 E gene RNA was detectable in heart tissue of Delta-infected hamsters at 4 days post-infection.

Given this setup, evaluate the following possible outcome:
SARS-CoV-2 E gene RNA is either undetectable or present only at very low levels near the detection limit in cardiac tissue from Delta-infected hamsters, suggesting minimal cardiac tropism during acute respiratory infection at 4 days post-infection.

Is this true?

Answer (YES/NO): NO